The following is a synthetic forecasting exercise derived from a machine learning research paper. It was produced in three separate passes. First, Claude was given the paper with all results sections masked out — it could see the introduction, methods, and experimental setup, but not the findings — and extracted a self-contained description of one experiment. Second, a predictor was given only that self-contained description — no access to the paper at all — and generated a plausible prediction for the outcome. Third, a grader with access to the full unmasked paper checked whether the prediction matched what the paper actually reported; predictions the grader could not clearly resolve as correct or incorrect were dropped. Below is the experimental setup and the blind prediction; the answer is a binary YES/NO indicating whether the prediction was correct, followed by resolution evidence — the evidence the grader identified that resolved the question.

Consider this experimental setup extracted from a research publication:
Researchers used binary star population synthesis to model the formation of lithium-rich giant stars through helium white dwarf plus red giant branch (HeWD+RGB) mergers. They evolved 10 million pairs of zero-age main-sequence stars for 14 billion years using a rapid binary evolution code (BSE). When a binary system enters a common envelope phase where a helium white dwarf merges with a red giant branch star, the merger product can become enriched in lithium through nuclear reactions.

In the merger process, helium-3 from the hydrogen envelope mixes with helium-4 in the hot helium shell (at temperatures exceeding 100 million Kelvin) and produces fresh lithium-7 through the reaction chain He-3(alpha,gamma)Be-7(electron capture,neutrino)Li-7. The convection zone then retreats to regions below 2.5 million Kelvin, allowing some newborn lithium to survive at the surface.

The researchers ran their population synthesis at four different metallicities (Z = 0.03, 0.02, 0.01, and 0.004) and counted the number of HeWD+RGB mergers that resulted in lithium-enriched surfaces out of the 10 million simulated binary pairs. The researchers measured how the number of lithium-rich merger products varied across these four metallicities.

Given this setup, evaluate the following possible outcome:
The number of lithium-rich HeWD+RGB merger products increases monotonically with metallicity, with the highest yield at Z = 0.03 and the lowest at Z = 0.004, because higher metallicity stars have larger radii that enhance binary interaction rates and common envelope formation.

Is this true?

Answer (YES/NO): NO